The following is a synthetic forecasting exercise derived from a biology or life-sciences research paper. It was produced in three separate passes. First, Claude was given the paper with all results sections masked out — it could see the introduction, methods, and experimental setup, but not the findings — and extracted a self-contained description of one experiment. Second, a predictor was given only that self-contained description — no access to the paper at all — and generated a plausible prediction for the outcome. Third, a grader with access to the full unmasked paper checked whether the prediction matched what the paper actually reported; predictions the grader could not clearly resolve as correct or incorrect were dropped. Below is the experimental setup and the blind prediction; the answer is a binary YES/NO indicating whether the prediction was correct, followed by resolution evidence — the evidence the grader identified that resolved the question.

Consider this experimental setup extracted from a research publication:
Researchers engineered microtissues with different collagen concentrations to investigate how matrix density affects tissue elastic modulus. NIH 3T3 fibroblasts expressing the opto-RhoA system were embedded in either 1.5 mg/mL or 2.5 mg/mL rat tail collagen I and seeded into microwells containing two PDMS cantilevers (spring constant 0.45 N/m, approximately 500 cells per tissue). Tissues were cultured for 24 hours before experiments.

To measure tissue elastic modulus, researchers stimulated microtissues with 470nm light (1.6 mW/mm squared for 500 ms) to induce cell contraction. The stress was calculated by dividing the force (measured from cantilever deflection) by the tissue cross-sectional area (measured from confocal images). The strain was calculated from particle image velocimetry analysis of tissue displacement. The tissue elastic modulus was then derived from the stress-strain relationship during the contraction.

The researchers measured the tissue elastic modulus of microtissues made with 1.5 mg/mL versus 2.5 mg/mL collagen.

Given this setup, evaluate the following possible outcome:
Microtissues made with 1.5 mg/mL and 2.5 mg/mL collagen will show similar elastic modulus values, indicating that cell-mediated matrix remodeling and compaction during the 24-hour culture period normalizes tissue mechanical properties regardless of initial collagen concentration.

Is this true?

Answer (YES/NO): NO